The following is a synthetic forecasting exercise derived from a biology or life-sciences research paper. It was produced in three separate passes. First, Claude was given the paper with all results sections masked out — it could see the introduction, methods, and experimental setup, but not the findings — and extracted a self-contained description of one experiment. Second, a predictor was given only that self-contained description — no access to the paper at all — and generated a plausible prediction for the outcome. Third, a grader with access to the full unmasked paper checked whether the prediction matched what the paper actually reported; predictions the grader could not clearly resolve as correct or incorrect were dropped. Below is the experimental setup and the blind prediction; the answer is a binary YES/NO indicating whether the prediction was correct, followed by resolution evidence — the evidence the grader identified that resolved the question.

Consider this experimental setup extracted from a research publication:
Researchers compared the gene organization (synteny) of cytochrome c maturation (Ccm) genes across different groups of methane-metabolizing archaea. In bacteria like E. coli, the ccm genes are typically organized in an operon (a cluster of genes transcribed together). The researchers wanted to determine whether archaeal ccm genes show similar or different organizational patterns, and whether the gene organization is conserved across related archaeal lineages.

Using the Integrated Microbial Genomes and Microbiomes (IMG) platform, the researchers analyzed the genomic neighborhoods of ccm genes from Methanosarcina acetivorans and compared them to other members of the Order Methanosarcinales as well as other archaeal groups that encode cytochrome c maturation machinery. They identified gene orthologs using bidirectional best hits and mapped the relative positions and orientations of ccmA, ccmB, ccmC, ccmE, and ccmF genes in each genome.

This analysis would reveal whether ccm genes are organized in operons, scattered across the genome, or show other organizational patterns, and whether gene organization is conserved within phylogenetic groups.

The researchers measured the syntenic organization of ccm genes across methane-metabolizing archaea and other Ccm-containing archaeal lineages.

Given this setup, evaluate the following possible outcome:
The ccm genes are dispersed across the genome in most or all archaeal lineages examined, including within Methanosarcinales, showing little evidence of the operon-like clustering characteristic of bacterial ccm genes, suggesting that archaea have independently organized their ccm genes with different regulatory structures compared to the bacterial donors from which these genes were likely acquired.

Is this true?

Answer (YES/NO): YES